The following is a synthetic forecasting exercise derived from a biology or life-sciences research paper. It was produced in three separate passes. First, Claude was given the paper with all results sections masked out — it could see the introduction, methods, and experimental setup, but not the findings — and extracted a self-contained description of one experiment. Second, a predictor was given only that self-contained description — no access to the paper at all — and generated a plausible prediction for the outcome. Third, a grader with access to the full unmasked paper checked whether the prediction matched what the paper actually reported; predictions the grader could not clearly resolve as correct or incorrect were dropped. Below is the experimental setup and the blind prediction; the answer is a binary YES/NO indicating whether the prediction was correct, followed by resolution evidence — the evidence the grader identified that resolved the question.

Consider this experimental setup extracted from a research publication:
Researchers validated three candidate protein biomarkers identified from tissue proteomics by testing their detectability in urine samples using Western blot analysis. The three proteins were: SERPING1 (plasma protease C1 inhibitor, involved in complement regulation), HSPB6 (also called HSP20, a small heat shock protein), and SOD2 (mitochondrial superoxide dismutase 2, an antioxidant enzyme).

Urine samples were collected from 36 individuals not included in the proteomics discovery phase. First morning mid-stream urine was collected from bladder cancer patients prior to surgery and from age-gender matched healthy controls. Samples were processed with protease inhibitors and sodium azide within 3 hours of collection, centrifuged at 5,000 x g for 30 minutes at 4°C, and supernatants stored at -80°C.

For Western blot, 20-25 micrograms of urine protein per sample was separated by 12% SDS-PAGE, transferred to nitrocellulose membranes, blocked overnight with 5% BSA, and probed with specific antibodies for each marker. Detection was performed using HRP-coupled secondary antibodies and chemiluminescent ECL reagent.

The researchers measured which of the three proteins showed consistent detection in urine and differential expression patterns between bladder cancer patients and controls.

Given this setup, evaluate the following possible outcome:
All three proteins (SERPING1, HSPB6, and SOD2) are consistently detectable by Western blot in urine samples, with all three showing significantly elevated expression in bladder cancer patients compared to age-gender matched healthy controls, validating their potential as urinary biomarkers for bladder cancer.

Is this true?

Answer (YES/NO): NO